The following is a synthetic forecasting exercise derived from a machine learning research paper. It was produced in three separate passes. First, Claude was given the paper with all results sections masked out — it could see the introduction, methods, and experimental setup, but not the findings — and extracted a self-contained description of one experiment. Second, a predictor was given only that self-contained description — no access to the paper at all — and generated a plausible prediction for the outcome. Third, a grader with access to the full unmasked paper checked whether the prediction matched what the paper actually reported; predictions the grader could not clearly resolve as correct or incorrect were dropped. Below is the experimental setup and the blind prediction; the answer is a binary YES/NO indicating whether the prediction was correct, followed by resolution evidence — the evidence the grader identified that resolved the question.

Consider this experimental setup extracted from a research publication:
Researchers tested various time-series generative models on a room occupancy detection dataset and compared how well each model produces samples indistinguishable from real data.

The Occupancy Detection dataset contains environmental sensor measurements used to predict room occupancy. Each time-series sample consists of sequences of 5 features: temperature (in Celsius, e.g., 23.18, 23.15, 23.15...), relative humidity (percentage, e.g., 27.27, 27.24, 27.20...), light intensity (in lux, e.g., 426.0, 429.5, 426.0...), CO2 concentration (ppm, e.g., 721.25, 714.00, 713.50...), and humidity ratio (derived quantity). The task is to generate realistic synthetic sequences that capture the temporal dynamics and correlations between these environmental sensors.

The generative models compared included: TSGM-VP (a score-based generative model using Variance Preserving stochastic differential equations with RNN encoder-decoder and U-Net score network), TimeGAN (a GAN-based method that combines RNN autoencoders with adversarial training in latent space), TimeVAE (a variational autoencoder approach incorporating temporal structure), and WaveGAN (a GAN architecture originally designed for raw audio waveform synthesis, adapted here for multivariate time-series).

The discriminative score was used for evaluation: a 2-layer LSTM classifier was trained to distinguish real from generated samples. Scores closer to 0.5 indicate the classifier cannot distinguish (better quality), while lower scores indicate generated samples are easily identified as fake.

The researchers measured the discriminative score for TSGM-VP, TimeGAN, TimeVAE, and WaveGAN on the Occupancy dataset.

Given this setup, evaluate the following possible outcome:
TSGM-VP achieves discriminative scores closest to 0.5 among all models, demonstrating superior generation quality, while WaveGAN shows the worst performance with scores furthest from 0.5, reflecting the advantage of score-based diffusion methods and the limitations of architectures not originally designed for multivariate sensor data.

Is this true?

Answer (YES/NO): NO